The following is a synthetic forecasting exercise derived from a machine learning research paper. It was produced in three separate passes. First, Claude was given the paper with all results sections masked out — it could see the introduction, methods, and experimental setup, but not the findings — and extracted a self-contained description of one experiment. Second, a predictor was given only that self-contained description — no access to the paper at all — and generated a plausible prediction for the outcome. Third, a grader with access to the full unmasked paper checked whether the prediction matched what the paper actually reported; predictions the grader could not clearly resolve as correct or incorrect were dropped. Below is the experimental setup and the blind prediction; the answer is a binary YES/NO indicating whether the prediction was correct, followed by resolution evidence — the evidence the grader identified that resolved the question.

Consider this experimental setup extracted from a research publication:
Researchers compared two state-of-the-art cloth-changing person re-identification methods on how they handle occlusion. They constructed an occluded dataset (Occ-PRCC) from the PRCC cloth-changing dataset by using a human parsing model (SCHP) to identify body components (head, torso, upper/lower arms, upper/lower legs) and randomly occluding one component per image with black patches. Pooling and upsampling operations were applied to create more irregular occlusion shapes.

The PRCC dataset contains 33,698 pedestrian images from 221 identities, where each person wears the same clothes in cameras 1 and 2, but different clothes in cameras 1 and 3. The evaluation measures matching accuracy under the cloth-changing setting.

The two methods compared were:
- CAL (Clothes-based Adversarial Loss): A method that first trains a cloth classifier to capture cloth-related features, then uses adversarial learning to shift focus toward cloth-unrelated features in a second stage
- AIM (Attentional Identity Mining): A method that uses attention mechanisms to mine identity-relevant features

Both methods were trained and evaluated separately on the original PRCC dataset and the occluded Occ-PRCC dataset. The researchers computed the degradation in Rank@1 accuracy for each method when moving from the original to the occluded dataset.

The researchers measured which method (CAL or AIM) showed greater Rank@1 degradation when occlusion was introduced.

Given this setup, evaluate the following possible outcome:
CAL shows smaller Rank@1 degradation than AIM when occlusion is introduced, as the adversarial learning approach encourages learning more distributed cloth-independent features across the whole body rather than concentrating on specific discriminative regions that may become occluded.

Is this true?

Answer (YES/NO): YES